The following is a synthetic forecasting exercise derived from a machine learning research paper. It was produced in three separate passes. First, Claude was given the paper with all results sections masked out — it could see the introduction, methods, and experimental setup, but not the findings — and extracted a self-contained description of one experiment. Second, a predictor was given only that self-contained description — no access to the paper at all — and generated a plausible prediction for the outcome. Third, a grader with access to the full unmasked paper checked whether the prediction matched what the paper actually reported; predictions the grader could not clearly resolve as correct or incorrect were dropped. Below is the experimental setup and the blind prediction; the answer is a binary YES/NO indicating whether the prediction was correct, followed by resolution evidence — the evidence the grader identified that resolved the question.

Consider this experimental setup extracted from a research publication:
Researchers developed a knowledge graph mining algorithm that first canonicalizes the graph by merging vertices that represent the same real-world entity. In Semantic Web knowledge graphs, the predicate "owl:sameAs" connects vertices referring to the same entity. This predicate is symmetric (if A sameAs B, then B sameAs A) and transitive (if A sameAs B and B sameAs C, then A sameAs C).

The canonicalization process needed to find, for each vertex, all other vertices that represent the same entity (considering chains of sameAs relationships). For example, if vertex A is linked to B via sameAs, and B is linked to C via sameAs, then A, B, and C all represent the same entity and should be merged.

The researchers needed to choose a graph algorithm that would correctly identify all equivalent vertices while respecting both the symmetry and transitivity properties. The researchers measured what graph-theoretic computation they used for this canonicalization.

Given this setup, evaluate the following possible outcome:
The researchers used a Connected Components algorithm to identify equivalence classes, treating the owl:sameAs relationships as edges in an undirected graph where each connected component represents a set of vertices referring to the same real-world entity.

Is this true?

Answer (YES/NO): YES